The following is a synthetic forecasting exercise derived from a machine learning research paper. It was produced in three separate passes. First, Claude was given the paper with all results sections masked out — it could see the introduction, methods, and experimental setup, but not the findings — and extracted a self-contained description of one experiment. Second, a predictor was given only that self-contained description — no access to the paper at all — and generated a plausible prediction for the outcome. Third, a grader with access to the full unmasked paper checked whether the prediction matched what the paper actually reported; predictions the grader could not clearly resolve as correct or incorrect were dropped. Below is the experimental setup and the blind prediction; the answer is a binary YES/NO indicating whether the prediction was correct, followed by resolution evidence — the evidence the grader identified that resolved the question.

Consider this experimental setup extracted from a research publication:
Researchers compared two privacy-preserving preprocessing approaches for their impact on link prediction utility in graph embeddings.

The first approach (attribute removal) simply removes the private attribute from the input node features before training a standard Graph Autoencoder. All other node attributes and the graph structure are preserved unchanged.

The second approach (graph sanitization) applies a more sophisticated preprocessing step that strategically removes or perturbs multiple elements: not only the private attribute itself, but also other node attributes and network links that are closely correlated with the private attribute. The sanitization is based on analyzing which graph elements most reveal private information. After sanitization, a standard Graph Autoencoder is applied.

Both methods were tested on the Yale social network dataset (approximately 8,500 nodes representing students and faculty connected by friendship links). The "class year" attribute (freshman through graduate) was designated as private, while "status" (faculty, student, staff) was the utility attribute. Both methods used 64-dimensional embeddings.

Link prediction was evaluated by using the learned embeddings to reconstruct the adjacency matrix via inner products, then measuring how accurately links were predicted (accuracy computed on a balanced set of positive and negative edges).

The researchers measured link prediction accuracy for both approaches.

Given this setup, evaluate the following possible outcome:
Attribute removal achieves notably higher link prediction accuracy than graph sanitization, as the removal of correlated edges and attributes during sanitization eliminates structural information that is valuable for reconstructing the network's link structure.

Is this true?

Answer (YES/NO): YES